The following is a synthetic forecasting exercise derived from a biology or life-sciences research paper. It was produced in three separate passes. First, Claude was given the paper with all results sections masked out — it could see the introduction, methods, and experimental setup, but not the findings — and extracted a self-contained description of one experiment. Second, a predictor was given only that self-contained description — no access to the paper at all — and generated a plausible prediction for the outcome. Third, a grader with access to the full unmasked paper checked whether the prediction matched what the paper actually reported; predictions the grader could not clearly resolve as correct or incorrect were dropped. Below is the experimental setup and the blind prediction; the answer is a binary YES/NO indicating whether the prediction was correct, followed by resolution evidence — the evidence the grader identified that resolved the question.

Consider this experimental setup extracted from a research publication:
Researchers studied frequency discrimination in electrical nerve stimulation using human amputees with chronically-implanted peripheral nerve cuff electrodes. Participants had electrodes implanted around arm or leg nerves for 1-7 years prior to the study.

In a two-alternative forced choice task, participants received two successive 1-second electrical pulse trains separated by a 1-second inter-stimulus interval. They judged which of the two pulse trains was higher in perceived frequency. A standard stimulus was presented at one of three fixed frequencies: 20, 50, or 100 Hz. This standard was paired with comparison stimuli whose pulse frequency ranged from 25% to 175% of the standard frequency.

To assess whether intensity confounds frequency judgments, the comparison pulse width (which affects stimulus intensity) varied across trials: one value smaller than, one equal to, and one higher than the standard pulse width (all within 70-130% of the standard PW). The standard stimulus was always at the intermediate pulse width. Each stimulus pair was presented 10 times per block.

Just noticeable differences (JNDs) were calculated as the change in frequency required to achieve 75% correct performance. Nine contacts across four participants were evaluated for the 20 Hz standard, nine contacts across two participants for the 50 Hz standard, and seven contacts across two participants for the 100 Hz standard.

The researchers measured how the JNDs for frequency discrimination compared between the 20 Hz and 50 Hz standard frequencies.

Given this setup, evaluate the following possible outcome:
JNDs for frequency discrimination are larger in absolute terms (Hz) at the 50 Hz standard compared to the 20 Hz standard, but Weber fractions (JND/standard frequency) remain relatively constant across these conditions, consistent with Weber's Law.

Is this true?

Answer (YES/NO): YES